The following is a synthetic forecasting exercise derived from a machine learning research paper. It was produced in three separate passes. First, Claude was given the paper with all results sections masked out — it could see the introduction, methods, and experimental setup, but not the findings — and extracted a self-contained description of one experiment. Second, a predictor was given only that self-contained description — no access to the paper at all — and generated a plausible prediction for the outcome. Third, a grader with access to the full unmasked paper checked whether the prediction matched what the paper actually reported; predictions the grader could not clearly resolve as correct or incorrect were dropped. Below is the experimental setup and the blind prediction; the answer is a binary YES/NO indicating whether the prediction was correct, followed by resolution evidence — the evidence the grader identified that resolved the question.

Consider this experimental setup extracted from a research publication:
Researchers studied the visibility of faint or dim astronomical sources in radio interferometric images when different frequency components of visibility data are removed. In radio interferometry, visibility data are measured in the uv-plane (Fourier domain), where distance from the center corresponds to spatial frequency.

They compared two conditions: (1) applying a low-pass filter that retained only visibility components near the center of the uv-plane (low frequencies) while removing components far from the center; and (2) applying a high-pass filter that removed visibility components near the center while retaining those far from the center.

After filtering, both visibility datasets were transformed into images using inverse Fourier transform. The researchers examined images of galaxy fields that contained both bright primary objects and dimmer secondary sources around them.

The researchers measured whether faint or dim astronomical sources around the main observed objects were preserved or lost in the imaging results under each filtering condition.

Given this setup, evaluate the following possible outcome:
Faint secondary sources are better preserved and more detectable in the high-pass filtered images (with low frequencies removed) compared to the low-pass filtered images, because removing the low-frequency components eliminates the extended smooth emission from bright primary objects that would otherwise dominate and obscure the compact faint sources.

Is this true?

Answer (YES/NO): YES